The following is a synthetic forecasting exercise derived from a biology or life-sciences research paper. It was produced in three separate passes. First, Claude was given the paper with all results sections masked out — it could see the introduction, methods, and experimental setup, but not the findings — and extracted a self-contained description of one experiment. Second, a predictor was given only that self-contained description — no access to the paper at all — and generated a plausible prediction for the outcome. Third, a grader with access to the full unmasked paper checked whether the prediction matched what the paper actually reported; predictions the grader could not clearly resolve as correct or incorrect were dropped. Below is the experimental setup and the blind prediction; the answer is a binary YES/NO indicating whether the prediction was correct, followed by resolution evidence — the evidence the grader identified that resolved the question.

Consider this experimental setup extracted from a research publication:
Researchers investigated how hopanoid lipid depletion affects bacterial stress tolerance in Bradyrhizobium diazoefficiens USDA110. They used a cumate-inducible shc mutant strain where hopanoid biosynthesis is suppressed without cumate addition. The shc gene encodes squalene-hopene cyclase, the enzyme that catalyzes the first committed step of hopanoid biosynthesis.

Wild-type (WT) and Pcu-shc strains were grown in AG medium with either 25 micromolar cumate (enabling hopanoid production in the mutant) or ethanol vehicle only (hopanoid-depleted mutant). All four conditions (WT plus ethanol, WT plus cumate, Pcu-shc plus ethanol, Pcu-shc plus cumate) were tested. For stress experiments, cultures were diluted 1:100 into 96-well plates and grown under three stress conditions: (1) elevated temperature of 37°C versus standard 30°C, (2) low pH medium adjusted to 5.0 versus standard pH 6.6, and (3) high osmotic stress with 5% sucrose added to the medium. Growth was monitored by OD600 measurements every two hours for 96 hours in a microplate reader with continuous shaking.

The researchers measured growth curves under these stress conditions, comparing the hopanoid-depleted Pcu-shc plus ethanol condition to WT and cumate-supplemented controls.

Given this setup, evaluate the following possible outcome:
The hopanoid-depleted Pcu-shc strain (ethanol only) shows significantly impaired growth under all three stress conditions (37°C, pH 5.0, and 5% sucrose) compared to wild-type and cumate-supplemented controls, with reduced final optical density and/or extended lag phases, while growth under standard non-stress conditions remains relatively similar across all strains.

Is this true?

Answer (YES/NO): NO